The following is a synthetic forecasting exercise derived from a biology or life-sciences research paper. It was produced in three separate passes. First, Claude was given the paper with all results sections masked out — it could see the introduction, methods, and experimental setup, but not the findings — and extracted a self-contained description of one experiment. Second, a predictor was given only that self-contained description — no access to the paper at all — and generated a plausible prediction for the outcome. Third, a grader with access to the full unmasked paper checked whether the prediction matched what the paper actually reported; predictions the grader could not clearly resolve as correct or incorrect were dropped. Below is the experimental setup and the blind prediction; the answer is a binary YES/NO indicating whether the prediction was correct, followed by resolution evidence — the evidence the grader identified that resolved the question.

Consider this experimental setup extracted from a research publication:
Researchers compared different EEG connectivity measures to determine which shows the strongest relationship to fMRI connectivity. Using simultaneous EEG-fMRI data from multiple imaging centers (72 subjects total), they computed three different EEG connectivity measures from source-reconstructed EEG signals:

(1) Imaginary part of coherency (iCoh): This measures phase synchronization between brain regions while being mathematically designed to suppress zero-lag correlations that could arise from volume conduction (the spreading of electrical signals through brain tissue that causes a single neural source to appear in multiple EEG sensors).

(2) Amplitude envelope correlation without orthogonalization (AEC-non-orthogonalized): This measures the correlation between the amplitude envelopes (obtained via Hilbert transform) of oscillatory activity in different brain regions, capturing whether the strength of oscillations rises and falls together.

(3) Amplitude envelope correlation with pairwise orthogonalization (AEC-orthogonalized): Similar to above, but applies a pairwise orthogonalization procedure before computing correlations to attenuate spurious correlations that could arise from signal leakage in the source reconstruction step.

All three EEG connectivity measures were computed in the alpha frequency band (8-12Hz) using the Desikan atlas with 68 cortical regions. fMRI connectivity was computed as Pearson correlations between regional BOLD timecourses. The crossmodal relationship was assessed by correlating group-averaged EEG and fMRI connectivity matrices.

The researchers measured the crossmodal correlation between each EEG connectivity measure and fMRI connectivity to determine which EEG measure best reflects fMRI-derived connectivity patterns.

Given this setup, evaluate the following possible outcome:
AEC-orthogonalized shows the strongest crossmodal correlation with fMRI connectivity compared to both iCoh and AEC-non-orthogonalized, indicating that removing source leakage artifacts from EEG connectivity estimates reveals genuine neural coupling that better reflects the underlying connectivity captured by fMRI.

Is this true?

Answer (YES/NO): NO